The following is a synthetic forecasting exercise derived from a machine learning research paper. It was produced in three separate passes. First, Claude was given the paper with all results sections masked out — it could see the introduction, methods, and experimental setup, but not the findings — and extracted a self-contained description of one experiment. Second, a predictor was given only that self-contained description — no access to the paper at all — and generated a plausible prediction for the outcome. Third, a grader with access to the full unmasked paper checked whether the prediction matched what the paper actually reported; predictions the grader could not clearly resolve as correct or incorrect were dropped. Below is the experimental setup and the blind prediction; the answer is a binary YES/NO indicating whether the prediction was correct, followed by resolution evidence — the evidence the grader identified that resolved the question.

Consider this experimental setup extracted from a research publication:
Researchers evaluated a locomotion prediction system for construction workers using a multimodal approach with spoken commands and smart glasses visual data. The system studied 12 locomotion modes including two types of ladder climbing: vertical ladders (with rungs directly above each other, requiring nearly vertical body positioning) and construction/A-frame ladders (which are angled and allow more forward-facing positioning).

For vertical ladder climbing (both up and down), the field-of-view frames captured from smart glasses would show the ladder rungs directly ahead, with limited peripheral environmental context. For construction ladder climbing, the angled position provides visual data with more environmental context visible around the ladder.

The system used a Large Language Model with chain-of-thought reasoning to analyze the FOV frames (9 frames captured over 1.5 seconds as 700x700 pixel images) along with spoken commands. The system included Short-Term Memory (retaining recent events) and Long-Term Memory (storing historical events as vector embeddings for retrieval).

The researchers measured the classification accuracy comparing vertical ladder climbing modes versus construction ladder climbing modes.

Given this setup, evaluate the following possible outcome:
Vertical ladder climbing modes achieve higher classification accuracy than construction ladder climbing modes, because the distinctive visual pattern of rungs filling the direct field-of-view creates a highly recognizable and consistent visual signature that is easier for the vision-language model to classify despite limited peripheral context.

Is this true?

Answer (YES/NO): NO